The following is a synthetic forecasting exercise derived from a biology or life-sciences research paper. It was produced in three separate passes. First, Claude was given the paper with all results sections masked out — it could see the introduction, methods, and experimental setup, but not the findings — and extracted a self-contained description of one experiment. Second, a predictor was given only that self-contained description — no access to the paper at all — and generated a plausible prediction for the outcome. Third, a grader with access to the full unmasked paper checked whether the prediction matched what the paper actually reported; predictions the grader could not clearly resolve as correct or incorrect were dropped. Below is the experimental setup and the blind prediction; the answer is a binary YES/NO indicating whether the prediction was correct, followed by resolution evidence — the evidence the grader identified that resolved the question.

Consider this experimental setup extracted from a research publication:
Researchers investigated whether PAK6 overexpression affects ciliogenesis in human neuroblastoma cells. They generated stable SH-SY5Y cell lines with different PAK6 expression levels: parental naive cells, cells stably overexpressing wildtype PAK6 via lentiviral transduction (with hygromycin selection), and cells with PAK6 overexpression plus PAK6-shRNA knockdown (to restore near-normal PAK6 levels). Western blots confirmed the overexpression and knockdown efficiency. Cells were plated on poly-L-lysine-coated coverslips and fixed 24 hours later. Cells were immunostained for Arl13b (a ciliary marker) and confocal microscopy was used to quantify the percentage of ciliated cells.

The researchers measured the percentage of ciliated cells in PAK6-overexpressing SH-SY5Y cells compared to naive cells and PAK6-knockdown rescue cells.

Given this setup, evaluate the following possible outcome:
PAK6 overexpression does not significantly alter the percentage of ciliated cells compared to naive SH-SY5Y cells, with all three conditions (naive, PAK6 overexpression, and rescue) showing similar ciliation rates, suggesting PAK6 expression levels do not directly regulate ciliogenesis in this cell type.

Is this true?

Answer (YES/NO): NO